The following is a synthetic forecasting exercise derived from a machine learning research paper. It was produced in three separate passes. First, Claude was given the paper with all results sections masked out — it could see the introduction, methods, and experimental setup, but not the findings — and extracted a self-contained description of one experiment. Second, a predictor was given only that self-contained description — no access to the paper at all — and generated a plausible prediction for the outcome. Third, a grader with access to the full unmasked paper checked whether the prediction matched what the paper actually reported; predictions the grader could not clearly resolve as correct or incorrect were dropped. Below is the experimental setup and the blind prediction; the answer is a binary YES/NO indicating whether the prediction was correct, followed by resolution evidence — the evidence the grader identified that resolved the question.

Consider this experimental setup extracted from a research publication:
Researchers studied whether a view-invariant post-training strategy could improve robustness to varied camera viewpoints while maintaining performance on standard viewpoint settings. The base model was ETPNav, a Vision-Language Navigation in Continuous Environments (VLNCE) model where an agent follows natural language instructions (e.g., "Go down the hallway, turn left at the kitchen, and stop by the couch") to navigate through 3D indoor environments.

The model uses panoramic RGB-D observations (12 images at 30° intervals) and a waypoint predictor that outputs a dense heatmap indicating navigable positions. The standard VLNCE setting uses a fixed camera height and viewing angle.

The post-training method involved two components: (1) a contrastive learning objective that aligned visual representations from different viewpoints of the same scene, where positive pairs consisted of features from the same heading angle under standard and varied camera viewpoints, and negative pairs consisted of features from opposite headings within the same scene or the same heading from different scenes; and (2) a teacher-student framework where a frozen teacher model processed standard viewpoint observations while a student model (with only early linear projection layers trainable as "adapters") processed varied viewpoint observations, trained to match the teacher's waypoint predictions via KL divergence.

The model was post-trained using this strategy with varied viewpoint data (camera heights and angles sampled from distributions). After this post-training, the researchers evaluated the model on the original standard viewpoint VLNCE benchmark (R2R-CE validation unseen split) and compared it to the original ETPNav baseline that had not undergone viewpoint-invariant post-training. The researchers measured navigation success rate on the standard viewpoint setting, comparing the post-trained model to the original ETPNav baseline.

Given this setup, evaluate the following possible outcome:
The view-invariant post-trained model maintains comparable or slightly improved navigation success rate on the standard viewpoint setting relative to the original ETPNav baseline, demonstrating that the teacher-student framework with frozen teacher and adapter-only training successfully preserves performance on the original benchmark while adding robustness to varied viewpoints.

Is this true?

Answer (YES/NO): YES